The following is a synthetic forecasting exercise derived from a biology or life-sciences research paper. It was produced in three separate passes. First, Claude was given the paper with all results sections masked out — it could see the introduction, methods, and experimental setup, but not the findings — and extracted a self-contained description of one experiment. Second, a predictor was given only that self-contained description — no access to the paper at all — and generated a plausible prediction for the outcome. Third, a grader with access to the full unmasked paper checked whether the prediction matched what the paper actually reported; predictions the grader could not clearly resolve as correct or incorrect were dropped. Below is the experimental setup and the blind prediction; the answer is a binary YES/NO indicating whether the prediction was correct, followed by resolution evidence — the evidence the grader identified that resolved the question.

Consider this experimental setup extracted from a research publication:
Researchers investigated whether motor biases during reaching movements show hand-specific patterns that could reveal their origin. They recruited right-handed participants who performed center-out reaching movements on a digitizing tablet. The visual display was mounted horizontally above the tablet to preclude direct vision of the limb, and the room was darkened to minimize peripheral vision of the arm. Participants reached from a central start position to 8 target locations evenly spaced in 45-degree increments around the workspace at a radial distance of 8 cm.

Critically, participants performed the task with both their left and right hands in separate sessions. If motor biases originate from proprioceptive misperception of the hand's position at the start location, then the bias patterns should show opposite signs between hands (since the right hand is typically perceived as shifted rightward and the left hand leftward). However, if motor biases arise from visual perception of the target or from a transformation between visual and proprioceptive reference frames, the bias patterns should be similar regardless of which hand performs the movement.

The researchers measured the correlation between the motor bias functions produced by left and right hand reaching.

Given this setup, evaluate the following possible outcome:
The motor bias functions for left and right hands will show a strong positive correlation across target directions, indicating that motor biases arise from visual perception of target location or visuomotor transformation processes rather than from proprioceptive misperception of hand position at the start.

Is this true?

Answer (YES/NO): NO